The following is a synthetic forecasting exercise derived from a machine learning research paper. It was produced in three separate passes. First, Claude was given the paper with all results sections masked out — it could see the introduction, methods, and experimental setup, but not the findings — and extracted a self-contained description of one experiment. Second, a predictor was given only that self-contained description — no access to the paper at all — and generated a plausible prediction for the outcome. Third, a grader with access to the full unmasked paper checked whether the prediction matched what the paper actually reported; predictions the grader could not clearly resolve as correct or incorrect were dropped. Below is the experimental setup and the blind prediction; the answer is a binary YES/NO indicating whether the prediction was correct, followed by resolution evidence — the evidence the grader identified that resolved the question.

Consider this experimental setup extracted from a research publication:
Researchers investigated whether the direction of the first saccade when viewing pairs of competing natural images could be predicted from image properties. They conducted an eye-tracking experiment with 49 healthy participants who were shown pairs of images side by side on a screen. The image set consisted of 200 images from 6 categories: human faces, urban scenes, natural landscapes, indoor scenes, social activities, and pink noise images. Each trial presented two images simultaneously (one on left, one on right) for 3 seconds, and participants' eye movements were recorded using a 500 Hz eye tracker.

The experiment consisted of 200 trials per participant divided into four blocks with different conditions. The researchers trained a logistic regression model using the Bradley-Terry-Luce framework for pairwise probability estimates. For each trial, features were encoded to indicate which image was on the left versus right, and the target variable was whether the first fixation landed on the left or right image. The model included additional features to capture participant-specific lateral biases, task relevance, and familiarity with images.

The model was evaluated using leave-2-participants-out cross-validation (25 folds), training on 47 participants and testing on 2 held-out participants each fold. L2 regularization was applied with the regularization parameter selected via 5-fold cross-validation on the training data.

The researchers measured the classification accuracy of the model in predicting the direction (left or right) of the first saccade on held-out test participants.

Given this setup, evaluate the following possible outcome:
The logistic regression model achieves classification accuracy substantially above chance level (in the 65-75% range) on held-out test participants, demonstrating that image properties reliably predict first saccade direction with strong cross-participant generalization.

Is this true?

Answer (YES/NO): NO